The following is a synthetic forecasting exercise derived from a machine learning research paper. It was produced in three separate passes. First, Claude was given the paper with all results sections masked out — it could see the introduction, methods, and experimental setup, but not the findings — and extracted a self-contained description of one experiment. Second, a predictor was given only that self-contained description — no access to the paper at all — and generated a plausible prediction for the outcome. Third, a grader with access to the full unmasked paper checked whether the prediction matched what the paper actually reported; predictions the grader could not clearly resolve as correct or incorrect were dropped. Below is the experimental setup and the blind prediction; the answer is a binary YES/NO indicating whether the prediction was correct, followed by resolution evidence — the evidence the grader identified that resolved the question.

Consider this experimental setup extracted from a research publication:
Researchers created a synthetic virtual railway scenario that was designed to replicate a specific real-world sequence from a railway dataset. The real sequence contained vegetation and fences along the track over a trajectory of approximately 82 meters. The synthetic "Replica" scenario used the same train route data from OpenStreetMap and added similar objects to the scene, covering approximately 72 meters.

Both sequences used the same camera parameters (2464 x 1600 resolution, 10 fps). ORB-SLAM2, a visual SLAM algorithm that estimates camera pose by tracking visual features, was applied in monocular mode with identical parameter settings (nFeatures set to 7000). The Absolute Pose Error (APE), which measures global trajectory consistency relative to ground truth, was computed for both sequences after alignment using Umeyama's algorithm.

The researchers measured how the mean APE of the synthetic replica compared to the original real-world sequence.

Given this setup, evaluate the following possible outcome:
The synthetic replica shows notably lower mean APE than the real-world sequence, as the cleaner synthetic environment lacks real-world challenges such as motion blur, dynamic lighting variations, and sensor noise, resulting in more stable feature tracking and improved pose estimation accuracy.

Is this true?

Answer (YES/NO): NO